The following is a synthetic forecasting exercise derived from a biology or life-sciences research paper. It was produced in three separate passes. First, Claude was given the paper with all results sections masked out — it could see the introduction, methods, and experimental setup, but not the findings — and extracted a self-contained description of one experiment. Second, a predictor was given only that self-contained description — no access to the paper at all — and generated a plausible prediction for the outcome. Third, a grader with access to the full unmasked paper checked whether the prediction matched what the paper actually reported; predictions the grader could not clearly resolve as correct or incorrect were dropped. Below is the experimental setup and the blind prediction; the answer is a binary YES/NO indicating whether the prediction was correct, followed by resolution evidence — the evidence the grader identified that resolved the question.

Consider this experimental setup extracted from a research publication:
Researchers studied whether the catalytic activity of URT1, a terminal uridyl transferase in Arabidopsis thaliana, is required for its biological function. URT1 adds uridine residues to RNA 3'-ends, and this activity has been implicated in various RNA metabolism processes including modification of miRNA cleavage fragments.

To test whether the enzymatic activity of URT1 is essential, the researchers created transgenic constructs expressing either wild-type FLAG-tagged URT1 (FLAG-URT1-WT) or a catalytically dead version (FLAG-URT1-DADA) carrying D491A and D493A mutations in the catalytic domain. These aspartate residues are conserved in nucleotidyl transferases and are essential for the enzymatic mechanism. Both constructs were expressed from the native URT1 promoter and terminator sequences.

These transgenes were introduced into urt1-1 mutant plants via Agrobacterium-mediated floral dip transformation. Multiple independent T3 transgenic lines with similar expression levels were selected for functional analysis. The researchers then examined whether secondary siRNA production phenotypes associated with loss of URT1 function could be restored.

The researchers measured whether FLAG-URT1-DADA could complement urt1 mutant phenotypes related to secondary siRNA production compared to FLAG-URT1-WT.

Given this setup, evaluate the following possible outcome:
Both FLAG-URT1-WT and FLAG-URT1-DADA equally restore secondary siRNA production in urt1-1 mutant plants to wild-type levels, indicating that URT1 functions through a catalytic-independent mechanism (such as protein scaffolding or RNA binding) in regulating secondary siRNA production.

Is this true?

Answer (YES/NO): NO